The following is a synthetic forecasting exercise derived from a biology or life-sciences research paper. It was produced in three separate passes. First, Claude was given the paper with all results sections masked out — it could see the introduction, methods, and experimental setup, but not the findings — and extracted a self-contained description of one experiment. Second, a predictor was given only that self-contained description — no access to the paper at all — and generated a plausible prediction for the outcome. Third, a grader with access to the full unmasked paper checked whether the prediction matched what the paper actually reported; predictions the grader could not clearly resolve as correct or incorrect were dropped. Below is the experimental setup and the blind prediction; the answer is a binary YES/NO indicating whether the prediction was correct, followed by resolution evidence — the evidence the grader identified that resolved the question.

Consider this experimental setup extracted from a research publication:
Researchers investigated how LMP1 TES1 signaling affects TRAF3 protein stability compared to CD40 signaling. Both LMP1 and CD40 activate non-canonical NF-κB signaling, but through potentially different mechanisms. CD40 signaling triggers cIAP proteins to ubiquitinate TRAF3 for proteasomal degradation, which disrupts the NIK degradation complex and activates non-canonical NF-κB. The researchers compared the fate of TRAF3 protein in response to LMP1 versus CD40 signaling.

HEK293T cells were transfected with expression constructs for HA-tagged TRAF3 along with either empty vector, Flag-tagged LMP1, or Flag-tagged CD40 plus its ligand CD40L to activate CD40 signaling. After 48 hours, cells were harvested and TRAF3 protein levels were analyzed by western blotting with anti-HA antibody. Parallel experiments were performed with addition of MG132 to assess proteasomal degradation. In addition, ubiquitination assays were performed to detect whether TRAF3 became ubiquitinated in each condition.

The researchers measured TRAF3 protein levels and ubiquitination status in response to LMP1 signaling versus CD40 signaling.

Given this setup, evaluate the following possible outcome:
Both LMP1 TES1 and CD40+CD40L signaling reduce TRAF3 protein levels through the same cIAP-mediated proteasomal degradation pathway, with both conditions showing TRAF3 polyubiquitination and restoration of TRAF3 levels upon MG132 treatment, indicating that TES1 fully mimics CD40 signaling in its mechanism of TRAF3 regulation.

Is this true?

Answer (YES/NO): NO